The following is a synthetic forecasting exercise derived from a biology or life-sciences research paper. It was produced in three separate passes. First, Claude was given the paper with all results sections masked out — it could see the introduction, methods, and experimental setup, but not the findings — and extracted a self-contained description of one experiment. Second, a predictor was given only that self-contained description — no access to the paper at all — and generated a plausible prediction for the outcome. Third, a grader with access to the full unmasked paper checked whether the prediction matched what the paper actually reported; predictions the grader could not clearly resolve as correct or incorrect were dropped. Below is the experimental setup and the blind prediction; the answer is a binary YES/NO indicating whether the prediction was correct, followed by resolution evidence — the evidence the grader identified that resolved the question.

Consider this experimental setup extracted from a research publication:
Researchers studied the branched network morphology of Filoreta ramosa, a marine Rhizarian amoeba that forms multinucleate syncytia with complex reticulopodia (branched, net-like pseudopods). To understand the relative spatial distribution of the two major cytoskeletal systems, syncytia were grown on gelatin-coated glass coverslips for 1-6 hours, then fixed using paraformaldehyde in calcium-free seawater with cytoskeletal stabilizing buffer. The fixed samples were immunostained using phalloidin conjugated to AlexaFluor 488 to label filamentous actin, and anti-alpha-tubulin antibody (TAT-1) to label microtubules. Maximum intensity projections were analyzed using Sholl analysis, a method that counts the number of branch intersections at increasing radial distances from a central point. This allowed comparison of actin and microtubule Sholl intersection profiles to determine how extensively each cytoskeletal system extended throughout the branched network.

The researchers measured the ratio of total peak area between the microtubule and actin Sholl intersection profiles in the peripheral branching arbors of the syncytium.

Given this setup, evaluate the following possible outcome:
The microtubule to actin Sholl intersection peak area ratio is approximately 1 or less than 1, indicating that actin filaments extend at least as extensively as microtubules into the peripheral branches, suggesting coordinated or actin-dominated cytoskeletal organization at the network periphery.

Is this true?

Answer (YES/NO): YES